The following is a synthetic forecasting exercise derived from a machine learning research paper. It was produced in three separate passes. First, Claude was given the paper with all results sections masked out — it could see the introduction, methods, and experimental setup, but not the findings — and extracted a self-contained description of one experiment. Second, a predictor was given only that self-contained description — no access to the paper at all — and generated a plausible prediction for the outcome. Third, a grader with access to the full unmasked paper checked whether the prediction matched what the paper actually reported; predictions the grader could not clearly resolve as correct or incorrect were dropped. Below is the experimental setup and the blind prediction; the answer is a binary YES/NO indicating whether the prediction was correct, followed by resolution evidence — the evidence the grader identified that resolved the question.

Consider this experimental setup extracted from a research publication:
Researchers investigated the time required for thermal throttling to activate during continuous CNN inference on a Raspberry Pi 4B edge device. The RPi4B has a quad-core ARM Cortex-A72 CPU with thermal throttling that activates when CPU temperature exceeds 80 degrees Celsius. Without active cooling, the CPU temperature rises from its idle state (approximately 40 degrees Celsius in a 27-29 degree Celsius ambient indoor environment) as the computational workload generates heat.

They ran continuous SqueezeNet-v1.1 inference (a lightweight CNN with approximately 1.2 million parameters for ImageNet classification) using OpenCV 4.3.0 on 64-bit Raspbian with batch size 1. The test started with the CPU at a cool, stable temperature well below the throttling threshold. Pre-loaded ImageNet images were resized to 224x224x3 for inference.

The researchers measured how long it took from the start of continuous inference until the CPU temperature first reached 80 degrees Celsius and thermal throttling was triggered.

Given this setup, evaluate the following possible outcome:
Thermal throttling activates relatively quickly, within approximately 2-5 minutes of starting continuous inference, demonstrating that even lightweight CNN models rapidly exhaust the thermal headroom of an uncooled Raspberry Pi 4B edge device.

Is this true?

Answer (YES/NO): NO